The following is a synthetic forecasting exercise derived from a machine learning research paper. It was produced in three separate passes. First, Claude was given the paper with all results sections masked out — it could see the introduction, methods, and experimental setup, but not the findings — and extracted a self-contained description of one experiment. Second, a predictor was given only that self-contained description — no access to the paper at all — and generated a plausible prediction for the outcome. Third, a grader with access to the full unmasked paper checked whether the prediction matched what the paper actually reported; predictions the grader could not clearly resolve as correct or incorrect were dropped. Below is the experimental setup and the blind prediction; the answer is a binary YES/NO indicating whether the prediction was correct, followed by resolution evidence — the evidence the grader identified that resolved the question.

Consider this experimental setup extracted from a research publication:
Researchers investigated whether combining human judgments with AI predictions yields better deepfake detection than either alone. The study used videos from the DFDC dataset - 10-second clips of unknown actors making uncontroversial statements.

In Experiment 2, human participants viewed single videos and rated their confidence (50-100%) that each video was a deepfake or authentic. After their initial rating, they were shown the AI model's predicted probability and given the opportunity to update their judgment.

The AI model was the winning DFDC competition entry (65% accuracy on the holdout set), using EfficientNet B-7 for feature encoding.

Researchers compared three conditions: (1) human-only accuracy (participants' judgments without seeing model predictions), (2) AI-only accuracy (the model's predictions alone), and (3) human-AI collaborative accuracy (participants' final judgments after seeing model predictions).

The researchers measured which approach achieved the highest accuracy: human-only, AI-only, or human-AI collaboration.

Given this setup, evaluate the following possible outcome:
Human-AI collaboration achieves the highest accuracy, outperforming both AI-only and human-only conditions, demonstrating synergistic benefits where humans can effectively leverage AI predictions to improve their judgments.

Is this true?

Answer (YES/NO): YES